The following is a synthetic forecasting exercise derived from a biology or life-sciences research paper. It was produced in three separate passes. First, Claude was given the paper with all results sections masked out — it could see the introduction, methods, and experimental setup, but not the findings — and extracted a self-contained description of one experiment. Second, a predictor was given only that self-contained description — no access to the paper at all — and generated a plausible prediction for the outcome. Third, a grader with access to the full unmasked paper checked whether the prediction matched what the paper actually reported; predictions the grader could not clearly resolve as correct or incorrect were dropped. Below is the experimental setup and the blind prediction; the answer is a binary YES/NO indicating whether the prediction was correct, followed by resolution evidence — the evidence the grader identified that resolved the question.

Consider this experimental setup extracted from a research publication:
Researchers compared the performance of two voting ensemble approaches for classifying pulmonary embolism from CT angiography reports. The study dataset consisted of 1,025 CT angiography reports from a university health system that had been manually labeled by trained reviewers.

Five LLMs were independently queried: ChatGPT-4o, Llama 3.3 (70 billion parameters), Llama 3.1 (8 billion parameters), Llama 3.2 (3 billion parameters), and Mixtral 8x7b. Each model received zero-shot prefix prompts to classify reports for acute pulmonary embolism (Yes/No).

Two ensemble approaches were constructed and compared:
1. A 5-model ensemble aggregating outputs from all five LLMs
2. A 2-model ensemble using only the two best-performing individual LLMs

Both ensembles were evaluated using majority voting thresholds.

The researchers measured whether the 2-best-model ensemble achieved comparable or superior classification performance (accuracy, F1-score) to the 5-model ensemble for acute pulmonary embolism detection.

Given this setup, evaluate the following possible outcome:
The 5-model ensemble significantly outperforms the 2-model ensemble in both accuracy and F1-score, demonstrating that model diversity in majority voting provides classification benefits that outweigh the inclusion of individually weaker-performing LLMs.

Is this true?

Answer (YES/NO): NO